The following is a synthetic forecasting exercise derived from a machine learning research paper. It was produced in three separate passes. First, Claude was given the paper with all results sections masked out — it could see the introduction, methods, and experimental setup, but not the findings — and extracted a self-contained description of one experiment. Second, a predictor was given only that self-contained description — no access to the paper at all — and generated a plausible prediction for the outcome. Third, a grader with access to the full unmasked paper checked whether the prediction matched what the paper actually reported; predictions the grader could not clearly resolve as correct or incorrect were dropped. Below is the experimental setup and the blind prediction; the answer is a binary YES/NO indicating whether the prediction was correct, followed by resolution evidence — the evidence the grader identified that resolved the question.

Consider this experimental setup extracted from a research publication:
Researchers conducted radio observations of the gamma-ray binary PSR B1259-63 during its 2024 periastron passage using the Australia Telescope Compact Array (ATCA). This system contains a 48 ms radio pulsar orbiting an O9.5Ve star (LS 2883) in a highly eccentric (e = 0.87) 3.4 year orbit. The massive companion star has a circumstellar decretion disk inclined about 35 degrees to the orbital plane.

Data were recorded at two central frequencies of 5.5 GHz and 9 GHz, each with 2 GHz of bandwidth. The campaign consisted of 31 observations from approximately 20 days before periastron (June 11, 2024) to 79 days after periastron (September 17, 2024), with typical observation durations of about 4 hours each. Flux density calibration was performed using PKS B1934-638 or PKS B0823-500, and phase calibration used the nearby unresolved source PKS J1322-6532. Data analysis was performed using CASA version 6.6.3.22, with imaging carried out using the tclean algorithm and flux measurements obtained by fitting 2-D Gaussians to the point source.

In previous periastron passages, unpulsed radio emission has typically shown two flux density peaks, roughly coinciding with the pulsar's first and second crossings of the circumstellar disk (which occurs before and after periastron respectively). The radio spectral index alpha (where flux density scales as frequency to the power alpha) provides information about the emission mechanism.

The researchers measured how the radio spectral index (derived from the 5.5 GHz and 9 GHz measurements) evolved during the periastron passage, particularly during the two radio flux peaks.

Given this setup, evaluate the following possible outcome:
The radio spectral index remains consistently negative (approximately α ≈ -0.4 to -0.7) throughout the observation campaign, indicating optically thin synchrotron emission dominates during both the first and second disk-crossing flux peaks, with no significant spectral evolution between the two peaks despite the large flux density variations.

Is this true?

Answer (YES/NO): NO